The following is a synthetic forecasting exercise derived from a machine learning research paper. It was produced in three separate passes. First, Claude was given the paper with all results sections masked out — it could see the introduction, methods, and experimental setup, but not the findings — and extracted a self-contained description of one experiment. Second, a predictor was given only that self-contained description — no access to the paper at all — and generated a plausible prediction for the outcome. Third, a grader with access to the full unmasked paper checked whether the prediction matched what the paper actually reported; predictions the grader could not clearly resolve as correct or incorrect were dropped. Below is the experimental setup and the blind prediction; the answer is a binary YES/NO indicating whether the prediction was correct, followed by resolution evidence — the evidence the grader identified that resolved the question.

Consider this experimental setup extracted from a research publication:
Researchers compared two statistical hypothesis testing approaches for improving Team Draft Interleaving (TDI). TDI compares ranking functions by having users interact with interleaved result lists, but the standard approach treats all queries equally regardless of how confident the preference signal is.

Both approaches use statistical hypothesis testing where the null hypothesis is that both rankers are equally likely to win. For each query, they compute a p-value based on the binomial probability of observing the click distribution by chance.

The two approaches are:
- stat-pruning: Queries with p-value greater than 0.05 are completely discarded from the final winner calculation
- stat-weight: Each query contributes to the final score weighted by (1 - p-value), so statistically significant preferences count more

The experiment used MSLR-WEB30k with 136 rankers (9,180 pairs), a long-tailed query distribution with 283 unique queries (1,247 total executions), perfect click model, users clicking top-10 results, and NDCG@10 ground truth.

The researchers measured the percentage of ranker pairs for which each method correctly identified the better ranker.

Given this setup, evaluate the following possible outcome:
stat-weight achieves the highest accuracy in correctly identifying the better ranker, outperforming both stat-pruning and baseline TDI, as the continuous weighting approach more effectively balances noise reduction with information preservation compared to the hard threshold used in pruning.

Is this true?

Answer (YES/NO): YES